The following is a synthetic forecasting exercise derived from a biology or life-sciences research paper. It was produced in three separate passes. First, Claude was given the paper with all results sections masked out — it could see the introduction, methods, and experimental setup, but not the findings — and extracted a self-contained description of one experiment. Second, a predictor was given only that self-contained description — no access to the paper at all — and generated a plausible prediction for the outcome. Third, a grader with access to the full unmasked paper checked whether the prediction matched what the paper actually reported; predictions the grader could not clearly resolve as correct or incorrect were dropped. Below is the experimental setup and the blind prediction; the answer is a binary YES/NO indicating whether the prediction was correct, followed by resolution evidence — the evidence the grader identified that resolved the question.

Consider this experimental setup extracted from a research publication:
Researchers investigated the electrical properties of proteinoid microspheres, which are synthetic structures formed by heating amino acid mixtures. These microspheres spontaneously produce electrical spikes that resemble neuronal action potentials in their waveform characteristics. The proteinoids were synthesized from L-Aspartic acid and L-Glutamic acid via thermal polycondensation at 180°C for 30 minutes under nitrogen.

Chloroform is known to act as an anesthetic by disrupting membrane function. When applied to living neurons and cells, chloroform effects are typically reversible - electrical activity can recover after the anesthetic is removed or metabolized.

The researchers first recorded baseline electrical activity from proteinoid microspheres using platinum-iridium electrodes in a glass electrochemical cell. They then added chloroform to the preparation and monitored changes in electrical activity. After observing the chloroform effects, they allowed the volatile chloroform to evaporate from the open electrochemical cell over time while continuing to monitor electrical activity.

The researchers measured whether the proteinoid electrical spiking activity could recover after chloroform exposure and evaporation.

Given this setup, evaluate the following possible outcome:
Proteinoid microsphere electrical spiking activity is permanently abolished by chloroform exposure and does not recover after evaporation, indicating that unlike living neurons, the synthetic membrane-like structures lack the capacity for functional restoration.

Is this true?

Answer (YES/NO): NO